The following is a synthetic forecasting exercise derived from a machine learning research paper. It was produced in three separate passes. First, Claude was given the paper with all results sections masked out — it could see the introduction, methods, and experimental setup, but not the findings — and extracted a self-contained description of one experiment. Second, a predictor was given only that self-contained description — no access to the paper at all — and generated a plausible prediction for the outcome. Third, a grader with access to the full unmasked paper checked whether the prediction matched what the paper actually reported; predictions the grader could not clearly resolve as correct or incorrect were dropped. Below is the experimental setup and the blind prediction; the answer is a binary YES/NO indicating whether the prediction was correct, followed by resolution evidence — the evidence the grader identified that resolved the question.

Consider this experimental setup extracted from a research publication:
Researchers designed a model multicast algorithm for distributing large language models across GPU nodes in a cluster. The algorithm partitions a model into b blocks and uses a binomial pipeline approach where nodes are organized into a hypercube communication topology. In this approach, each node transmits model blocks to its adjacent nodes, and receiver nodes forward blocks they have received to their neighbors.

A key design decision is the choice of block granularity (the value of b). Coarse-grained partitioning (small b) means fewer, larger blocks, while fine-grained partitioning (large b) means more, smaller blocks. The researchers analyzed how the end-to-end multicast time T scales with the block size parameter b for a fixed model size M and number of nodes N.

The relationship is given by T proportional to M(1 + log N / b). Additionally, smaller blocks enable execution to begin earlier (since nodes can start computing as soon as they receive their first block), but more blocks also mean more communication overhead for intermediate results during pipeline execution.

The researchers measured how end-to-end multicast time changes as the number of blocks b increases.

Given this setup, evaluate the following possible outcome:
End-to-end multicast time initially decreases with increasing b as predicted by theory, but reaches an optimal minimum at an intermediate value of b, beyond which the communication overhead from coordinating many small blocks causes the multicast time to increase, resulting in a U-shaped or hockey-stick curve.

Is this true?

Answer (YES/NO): YES